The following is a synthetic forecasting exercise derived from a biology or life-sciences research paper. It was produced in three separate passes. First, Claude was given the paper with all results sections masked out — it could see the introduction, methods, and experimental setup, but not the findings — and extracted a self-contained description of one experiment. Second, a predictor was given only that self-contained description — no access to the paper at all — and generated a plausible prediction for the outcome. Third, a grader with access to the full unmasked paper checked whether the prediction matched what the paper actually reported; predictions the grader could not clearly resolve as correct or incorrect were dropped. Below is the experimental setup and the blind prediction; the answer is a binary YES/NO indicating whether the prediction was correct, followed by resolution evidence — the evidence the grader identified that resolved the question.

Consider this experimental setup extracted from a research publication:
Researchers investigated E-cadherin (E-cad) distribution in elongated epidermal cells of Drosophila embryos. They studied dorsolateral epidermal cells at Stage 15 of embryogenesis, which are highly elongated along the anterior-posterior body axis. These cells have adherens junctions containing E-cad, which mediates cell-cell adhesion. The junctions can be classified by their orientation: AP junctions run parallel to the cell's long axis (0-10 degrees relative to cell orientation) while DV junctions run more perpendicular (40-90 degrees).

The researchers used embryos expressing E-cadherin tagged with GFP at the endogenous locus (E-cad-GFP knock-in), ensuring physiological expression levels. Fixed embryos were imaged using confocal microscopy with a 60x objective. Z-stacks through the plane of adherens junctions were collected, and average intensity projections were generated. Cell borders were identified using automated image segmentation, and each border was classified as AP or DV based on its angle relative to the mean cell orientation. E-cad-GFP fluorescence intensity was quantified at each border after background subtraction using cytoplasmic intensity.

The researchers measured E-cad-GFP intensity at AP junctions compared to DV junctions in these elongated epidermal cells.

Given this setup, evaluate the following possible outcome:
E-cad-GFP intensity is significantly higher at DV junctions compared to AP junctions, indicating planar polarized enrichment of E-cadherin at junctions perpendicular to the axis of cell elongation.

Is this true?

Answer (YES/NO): YES